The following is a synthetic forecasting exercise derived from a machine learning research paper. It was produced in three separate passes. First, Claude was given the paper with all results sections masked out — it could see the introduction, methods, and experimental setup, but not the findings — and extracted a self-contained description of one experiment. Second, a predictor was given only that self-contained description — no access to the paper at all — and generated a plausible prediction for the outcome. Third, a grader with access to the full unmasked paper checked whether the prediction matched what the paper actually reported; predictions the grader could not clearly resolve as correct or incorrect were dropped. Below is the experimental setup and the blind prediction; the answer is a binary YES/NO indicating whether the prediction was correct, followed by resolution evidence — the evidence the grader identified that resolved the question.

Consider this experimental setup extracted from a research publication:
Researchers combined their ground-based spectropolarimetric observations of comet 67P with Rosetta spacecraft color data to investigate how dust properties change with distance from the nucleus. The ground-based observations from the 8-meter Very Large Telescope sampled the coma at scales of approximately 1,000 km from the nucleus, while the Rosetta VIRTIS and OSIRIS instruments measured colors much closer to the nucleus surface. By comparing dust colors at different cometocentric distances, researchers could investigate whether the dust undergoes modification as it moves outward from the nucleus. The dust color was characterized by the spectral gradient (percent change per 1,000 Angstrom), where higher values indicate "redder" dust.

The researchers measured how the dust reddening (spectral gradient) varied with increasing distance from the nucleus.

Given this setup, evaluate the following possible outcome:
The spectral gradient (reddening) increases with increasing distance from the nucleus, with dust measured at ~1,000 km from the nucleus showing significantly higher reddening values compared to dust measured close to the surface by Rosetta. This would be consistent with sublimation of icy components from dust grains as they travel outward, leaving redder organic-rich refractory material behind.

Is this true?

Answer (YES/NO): YES